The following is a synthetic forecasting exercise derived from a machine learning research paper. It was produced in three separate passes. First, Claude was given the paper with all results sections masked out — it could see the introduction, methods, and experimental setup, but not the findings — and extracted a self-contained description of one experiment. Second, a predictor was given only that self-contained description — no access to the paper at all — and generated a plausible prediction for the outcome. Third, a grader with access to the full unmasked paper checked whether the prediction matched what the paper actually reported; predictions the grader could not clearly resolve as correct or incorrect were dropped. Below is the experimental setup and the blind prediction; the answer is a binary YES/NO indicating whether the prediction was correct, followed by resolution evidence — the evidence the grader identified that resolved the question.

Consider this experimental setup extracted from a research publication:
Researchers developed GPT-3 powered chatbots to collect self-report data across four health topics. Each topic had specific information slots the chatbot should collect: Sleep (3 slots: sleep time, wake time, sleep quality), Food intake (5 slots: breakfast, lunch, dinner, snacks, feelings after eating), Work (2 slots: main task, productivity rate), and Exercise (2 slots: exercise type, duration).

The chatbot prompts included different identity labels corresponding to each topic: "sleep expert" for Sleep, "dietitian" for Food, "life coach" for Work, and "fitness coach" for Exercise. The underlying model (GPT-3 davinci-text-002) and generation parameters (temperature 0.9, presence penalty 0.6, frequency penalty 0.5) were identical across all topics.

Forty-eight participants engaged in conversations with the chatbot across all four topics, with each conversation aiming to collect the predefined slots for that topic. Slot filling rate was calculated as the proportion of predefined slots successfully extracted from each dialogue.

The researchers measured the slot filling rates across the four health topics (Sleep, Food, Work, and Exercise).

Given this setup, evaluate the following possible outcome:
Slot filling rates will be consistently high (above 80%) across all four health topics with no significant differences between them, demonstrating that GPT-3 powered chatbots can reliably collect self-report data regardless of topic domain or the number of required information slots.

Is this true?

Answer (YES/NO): NO